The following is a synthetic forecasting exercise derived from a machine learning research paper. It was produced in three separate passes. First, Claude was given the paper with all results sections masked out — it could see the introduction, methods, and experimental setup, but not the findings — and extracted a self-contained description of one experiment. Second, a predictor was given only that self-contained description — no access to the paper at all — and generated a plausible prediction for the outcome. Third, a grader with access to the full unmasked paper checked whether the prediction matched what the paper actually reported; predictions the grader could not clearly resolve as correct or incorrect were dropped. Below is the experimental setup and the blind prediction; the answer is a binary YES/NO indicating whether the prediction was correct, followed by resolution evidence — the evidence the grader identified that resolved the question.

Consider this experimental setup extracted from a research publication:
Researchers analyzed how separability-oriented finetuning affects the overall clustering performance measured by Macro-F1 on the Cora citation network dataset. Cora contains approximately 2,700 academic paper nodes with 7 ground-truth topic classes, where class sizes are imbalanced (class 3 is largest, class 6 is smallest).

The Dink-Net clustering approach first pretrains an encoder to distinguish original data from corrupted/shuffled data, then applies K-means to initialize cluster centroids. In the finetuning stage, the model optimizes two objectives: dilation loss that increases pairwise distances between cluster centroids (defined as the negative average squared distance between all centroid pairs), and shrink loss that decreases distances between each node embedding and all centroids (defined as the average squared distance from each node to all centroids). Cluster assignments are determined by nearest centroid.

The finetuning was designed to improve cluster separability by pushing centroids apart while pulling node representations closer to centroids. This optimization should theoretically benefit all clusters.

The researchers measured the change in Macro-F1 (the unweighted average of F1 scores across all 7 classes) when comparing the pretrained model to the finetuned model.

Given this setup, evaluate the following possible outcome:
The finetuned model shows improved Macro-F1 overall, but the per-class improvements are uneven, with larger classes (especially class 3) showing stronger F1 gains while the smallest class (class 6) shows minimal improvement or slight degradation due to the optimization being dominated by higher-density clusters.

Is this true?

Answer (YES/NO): YES